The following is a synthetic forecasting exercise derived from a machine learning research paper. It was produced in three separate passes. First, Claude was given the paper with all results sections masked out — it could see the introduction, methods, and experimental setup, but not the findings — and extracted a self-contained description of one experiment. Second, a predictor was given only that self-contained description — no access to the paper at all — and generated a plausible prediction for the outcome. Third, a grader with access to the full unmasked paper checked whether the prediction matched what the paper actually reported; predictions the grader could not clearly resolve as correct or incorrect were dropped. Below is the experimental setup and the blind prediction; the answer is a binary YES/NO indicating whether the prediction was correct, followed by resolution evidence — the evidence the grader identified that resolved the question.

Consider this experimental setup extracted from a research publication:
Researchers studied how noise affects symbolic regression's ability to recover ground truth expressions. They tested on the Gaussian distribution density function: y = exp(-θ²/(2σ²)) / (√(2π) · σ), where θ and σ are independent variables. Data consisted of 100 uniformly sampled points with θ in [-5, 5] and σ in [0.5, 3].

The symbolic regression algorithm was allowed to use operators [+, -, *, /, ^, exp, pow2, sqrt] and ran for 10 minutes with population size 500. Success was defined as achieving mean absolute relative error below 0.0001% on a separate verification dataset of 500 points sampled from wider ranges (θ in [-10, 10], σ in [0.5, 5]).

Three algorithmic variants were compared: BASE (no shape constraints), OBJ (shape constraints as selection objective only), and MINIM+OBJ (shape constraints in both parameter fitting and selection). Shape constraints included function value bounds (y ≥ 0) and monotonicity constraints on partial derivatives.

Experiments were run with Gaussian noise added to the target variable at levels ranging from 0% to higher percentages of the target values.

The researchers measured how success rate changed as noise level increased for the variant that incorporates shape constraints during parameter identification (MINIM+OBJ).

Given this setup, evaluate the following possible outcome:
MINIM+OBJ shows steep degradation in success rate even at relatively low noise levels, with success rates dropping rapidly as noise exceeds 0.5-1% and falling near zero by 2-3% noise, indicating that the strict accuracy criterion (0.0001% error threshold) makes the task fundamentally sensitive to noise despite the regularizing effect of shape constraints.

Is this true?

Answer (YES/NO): NO